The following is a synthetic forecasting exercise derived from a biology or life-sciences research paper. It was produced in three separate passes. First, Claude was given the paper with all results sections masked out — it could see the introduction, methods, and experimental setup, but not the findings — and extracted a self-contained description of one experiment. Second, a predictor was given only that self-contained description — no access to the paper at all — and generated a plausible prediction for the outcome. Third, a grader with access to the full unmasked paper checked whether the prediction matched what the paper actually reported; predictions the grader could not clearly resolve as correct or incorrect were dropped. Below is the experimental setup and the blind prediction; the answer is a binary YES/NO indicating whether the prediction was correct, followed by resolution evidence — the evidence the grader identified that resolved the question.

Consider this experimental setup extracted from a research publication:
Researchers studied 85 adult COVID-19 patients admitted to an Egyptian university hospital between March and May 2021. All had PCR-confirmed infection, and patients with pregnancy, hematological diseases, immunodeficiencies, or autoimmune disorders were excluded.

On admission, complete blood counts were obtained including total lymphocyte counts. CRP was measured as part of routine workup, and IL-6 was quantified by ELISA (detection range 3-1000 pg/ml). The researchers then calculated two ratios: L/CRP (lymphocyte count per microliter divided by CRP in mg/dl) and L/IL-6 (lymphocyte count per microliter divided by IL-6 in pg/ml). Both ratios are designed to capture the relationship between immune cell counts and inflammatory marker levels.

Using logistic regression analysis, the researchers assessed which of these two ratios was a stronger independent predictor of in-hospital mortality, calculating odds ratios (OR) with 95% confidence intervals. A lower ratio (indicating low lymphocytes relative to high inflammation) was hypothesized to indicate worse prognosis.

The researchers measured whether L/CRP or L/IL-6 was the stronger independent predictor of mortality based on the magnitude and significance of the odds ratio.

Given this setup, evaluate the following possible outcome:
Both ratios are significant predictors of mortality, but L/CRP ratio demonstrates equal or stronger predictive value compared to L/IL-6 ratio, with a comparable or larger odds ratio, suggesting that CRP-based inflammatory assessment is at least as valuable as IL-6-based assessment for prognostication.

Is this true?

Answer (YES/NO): NO